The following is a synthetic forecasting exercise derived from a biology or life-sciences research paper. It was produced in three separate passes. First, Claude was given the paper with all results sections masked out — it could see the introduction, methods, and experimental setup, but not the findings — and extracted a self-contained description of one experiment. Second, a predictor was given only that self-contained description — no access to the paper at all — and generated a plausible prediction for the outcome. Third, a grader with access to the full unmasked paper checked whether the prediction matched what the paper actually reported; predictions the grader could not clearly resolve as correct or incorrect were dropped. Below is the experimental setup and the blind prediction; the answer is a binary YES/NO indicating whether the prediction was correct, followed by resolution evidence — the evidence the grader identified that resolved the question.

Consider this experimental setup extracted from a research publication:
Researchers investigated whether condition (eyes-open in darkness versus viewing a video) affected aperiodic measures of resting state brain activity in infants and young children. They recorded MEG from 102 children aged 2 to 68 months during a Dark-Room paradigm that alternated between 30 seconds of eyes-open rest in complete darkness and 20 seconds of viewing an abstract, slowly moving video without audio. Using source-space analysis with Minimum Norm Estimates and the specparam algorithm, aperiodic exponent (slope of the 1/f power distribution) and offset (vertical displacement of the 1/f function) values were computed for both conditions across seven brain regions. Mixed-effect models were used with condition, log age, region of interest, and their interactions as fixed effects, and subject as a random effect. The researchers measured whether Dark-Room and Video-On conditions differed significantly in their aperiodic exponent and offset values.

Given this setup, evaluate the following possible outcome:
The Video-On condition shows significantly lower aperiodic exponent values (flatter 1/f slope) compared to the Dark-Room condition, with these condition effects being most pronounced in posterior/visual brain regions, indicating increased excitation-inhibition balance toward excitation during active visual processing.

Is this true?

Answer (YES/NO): NO